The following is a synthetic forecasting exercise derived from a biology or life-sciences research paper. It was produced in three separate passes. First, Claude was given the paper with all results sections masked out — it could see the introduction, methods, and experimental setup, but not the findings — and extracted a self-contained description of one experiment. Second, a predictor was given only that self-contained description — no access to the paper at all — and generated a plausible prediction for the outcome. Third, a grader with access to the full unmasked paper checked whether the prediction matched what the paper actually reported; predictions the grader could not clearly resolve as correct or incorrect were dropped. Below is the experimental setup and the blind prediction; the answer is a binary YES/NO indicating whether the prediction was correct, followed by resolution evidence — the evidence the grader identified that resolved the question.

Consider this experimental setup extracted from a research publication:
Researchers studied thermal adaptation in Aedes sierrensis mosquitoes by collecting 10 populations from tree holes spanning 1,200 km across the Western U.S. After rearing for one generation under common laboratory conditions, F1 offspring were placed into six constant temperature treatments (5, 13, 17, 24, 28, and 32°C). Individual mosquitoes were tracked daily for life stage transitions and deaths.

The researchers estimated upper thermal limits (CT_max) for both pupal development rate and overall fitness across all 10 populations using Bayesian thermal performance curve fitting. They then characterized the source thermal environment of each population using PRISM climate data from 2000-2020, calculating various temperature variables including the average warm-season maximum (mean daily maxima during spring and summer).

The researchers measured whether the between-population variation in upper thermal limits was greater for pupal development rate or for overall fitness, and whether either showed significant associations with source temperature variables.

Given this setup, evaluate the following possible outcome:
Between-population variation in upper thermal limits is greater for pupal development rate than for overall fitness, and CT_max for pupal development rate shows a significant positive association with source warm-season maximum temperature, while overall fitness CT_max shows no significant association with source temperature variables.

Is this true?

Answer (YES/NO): YES